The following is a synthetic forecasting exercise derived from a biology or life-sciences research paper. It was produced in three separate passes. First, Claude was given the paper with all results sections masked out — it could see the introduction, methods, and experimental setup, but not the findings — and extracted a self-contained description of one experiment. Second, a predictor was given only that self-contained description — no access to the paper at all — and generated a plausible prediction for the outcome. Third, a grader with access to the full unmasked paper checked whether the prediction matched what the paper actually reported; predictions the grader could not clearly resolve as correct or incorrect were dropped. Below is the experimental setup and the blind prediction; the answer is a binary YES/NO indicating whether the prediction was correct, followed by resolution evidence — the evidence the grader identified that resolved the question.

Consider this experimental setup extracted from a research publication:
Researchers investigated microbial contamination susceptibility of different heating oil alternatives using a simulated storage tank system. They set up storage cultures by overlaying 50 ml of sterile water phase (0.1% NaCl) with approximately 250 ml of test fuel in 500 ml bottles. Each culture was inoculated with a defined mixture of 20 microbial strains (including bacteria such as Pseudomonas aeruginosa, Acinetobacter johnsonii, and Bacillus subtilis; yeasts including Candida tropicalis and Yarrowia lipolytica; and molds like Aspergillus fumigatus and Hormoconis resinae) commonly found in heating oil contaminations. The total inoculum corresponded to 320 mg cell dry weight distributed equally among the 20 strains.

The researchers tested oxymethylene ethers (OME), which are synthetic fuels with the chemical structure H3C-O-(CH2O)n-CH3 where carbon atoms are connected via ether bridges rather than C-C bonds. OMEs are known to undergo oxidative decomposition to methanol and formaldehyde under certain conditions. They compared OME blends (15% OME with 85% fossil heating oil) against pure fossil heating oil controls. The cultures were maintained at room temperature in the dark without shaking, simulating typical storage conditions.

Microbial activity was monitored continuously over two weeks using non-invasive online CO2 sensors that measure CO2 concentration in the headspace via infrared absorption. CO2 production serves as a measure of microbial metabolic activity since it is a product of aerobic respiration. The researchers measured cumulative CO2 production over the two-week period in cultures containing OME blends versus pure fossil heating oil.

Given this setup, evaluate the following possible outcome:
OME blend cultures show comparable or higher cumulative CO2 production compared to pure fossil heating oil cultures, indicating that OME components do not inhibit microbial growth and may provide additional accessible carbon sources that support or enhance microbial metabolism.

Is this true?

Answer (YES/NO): NO